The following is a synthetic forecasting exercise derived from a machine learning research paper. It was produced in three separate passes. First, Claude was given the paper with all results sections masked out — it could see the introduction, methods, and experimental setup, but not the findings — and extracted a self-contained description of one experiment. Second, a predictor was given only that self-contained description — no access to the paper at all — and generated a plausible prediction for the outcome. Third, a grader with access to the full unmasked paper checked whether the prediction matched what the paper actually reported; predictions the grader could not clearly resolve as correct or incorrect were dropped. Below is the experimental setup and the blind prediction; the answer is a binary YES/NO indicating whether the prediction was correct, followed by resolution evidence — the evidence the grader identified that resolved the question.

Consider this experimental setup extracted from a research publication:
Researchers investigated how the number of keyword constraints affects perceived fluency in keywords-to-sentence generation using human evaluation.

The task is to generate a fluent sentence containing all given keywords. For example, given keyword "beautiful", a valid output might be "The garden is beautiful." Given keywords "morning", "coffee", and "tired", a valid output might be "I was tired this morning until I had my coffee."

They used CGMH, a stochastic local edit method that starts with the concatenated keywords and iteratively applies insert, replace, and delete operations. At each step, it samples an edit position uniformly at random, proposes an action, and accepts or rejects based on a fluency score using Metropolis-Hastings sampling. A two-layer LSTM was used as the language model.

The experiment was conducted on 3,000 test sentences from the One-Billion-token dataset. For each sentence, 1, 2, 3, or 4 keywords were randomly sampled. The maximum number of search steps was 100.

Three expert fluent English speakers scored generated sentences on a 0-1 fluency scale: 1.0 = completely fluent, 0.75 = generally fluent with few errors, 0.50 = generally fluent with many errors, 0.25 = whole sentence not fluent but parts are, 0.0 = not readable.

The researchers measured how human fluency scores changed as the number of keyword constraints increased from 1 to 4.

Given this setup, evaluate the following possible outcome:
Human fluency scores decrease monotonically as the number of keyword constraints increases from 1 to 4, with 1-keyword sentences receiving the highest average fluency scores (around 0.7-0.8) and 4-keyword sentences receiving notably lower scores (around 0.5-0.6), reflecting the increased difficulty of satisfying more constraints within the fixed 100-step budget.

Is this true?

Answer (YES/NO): NO